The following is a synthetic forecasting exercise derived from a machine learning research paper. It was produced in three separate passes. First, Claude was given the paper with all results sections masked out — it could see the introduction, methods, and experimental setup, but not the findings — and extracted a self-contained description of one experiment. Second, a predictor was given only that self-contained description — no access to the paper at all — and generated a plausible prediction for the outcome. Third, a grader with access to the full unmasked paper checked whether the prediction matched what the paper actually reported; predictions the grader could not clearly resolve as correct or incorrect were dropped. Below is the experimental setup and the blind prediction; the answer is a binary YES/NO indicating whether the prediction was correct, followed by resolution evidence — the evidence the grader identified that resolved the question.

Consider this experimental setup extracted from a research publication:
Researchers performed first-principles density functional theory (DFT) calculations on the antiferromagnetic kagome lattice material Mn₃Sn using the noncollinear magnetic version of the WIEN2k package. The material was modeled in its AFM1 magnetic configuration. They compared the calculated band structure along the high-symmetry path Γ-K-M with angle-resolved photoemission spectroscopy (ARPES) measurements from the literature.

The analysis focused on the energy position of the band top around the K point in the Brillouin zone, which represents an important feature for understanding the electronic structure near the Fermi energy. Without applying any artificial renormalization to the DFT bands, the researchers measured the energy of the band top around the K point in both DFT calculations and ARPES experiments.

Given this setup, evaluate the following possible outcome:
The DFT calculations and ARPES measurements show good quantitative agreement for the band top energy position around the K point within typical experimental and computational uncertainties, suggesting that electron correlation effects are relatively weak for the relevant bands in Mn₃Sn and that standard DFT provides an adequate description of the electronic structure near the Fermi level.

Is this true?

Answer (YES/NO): NO